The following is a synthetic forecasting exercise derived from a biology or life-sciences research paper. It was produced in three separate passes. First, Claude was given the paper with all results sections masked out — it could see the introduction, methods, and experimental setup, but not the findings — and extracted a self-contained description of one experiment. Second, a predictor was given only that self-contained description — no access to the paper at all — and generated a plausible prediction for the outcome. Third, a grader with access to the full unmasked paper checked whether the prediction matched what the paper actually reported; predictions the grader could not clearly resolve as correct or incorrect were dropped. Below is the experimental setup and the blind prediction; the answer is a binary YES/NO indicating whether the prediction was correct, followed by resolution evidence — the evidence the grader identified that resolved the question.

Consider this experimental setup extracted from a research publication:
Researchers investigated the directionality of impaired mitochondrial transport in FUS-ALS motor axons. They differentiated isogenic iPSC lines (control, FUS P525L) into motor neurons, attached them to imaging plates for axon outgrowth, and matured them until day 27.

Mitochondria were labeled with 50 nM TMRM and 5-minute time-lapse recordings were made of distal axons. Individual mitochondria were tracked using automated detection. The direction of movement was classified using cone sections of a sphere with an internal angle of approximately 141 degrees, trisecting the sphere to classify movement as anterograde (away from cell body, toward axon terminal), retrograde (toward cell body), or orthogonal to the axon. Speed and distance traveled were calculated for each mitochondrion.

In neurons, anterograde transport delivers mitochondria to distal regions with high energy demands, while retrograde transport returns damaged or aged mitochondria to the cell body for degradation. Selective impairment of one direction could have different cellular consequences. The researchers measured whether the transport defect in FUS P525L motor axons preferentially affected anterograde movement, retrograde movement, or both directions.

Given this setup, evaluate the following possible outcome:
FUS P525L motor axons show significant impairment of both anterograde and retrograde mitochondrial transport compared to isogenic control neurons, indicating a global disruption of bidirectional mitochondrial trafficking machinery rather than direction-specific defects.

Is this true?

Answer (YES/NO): YES